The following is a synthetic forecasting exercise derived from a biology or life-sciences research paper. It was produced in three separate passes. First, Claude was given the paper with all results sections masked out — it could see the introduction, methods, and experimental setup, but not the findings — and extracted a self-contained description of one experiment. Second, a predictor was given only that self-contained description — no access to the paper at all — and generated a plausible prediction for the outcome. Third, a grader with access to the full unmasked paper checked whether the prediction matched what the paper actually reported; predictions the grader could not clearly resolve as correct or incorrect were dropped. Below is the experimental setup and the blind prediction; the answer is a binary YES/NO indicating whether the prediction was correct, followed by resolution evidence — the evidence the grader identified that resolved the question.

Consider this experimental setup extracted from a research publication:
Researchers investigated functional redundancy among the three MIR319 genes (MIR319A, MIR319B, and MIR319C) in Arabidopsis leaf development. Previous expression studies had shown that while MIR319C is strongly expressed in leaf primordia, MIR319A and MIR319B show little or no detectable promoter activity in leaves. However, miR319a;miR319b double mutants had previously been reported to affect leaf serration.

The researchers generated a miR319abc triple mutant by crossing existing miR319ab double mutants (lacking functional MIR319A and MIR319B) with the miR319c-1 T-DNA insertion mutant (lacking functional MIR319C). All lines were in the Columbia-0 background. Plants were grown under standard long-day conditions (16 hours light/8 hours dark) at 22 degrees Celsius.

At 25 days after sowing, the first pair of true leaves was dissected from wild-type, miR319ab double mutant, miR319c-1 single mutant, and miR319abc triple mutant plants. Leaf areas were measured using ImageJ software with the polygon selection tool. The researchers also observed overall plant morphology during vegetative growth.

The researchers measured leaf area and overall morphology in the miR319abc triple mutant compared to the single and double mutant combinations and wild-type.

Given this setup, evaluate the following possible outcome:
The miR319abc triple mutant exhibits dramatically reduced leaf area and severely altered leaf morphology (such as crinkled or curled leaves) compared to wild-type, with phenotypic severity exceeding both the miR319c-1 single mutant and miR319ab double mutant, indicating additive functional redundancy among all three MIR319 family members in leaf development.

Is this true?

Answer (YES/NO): NO